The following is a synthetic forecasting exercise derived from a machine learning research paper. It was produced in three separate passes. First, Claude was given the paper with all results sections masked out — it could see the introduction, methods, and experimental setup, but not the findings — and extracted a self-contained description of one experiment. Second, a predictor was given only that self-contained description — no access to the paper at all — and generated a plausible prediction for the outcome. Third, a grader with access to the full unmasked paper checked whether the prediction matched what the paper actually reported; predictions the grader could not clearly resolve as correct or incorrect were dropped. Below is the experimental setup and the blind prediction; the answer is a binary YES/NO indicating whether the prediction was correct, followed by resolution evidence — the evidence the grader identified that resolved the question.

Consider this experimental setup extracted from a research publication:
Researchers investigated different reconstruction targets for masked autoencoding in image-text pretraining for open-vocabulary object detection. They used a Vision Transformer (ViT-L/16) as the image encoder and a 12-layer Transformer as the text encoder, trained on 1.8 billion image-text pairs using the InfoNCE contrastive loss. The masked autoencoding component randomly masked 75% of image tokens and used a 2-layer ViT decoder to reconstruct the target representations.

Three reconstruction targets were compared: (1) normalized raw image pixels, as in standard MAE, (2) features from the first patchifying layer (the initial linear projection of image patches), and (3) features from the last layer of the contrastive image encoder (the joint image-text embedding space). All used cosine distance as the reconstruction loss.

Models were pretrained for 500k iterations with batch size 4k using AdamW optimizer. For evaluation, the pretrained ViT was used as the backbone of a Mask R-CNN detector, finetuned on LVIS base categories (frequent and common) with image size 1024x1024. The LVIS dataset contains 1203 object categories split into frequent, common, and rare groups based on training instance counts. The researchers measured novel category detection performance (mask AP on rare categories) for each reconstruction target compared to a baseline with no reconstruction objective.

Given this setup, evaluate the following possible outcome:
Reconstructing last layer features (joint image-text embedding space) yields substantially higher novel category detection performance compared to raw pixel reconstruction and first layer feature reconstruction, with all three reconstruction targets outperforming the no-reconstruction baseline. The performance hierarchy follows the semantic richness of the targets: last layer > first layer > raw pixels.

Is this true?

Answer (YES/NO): NO